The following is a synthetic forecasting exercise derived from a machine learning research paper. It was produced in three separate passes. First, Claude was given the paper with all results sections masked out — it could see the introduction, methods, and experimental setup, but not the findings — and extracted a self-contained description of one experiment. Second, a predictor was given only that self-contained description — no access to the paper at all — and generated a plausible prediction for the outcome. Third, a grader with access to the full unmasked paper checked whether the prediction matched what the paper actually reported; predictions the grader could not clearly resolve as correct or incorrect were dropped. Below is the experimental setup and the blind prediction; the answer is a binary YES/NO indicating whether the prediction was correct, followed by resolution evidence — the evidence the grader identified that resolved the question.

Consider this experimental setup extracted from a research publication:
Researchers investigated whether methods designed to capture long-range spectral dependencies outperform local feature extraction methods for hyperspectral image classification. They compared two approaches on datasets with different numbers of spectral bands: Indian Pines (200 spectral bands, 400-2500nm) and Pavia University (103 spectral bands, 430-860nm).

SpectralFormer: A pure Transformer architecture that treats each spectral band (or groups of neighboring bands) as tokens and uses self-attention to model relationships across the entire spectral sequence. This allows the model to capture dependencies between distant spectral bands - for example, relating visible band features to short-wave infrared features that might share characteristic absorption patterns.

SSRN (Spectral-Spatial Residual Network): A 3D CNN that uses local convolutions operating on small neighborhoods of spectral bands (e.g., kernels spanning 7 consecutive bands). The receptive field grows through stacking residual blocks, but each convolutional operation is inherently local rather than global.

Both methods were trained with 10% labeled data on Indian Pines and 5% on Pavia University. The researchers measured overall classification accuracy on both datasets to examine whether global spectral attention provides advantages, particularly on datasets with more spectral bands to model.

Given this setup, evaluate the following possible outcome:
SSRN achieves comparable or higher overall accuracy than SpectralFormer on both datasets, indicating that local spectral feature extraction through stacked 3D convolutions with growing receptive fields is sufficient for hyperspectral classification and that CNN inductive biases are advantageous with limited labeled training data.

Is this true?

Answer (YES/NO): YES